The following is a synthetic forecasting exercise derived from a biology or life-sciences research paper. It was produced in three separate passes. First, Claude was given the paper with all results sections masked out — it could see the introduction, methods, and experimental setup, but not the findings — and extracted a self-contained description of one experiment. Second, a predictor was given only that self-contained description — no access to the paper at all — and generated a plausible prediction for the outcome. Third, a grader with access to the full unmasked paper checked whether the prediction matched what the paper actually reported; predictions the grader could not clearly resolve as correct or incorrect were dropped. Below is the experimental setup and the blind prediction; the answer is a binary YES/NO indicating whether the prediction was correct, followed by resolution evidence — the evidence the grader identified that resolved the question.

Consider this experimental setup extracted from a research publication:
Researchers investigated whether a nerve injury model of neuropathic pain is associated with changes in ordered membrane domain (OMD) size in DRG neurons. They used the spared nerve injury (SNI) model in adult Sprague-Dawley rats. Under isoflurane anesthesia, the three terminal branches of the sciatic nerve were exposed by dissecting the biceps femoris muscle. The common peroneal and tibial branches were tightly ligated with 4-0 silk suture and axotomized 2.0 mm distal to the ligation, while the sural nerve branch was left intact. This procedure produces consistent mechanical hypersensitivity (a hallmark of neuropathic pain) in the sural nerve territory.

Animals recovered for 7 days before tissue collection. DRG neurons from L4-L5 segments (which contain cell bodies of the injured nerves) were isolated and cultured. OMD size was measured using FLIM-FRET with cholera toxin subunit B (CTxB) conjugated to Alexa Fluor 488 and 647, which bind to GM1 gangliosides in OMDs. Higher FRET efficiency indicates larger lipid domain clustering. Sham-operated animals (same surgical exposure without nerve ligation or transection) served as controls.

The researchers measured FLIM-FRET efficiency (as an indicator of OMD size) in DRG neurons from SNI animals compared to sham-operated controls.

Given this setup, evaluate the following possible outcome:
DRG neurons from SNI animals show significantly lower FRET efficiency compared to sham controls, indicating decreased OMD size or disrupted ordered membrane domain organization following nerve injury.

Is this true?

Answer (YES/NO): YES